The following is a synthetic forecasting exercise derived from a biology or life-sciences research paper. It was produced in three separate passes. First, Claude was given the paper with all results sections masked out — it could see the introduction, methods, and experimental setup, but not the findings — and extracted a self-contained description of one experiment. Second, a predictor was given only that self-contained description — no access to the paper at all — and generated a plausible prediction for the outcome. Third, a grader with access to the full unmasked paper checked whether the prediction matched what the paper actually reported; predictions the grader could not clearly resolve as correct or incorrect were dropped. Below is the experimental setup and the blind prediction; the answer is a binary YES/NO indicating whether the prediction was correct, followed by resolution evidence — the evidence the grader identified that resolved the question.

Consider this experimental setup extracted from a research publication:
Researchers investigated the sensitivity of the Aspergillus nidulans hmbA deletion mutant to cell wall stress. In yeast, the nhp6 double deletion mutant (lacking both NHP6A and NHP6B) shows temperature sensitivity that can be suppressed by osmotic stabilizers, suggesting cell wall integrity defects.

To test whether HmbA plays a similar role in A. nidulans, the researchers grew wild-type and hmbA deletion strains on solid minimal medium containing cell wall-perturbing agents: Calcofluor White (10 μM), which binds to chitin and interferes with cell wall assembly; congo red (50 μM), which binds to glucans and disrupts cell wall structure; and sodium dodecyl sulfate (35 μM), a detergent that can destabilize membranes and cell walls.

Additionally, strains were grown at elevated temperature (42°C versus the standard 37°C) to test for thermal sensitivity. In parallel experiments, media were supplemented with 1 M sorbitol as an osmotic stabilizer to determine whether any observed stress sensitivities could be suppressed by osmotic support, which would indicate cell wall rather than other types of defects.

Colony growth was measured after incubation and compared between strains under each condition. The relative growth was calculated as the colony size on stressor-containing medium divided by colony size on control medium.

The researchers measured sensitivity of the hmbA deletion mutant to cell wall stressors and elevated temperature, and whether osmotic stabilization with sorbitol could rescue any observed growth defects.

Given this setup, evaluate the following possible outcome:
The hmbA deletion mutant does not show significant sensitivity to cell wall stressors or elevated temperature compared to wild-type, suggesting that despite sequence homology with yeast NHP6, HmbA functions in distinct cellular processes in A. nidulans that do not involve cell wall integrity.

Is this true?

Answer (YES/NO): NO